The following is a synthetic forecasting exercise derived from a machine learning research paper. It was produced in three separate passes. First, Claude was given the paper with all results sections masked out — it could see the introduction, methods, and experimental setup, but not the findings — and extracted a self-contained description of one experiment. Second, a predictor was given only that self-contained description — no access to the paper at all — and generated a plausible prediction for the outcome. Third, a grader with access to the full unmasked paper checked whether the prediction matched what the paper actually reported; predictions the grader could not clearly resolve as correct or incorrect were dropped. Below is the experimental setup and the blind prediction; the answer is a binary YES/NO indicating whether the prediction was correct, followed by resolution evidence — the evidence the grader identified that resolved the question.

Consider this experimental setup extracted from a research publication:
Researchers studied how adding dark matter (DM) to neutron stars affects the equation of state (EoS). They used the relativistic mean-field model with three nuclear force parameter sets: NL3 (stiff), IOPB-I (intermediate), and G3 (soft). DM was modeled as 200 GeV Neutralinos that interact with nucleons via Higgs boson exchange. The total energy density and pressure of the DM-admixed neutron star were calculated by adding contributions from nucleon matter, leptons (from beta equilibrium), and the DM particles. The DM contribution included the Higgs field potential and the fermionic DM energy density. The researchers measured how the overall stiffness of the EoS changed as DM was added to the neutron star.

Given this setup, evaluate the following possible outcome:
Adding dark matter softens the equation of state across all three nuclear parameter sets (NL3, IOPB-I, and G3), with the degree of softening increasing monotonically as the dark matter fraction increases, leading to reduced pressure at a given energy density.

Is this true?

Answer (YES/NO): NO